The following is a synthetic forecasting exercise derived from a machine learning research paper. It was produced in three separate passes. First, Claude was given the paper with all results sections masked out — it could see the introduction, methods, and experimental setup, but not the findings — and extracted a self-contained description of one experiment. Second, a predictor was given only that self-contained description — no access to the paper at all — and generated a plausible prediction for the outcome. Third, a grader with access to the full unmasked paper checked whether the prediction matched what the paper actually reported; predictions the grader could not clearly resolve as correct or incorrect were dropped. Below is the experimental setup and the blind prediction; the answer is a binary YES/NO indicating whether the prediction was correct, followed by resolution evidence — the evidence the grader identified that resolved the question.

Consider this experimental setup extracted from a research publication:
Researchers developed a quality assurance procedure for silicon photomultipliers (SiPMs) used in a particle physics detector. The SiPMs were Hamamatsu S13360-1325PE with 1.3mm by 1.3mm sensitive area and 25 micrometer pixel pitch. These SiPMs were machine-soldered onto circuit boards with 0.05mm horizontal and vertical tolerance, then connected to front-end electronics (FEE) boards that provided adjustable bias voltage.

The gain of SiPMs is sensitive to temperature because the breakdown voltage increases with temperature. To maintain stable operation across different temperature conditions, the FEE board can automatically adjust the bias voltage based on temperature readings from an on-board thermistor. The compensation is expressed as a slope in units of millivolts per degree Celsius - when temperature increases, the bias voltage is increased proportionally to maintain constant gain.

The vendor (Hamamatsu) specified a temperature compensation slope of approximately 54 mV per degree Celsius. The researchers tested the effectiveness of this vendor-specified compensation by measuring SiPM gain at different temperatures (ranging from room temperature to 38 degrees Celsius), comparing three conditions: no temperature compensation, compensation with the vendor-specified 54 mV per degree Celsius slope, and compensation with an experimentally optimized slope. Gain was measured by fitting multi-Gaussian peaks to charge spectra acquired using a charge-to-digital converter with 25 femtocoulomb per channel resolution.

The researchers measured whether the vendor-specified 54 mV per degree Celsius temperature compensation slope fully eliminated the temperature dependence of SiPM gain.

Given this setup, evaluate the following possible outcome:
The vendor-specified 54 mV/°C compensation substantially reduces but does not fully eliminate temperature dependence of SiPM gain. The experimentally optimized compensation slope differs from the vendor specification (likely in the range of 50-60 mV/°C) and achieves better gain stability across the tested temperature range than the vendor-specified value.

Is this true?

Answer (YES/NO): NO